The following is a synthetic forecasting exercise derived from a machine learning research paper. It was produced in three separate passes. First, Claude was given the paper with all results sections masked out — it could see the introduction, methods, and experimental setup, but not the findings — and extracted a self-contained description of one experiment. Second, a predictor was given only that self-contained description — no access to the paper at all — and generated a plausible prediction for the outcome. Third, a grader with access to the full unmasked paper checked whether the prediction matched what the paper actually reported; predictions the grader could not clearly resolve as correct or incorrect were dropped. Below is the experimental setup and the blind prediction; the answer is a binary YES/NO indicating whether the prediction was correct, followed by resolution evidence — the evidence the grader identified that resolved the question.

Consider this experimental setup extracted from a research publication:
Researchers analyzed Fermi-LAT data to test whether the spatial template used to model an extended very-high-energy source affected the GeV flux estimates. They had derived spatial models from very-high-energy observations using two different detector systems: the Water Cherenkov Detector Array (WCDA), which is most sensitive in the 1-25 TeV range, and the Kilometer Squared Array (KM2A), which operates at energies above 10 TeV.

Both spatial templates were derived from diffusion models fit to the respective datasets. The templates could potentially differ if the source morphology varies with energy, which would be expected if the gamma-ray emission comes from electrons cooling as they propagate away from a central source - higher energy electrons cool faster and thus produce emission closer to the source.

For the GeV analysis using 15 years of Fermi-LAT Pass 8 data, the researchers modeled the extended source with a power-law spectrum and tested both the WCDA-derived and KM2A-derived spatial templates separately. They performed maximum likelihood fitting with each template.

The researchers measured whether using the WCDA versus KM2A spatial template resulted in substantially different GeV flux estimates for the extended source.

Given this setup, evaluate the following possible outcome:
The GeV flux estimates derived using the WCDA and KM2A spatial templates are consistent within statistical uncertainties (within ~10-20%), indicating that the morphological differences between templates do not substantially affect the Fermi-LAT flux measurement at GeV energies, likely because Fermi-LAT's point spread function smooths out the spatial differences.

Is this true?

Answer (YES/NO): YES